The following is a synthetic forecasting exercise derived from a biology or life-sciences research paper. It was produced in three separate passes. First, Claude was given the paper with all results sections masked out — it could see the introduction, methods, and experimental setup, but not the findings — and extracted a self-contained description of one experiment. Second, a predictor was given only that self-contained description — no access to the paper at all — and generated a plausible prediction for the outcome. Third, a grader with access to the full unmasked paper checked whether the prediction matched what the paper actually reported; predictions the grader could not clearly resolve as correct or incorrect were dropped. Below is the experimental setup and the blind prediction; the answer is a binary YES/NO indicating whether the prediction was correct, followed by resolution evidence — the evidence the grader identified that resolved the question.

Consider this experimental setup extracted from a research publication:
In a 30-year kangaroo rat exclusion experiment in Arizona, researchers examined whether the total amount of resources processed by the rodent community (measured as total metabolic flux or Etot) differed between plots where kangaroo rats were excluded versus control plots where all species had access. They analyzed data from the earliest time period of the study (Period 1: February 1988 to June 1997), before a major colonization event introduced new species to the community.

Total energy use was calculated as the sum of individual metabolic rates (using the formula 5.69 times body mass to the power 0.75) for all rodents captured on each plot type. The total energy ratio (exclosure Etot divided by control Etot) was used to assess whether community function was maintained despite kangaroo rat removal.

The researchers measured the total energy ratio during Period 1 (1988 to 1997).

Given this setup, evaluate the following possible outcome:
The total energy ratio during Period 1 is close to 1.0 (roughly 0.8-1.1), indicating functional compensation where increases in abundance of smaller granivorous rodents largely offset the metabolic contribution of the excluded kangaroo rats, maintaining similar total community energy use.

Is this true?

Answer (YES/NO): NO